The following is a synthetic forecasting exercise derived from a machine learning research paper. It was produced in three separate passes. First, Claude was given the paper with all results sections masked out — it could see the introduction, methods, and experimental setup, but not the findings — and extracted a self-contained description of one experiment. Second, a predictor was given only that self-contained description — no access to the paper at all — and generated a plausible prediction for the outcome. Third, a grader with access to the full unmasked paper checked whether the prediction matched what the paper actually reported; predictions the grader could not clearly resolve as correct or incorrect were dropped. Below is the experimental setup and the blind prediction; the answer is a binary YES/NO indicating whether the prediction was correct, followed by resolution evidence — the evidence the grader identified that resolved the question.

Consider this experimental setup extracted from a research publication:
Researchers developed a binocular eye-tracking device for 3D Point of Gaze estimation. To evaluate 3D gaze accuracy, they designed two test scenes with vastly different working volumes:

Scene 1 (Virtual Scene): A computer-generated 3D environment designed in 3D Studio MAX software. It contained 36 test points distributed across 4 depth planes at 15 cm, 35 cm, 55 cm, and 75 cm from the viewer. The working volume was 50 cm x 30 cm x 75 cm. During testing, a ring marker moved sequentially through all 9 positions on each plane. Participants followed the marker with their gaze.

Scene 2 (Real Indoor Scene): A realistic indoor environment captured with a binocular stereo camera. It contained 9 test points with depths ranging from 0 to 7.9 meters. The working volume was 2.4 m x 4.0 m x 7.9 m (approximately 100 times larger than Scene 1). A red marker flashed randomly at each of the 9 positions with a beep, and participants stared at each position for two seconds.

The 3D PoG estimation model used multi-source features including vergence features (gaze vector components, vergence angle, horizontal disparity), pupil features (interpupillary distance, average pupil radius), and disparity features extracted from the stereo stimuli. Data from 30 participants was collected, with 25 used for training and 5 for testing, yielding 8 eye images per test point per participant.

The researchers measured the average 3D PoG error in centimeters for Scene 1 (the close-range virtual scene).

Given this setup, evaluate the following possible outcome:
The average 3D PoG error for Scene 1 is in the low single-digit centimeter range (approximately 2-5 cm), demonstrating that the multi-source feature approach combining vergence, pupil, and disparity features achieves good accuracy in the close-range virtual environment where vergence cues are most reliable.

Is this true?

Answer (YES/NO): NO